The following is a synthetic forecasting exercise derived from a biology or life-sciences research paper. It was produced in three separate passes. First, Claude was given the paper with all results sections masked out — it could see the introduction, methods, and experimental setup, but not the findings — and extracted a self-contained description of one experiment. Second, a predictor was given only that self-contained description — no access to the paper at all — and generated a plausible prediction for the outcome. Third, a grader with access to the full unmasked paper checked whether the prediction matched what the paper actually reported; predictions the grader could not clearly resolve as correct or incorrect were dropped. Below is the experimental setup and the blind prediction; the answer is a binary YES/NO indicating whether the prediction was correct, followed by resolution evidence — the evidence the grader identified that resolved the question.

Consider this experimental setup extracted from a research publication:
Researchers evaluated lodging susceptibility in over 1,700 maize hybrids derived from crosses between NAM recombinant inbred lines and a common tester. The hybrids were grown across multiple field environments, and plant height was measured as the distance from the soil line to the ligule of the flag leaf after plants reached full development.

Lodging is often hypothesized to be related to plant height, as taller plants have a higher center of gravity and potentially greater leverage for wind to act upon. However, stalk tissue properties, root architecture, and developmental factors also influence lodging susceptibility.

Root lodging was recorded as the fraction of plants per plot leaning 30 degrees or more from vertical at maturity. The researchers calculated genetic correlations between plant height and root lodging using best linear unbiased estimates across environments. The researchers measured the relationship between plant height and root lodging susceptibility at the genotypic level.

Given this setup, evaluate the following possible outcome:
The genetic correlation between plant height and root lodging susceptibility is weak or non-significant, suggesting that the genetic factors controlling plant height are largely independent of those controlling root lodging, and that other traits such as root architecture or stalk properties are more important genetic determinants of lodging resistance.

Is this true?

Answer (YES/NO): NO